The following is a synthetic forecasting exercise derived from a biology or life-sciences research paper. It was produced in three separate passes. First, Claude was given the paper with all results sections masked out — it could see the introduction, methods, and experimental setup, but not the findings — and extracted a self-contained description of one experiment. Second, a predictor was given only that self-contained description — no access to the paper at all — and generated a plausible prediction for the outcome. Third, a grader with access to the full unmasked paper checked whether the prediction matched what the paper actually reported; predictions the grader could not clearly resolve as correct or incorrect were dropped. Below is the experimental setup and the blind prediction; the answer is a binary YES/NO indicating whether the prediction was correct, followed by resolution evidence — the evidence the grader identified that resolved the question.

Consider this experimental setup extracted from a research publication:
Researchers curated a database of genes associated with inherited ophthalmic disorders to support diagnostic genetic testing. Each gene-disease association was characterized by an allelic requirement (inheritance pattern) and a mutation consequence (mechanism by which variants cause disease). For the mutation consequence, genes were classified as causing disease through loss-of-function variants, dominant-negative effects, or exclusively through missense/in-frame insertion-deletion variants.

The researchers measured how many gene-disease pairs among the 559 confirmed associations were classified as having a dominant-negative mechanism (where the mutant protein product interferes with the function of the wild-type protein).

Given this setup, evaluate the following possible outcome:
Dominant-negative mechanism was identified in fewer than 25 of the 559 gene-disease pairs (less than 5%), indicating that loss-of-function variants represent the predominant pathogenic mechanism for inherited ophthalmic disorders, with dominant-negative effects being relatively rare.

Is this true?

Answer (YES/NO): YES